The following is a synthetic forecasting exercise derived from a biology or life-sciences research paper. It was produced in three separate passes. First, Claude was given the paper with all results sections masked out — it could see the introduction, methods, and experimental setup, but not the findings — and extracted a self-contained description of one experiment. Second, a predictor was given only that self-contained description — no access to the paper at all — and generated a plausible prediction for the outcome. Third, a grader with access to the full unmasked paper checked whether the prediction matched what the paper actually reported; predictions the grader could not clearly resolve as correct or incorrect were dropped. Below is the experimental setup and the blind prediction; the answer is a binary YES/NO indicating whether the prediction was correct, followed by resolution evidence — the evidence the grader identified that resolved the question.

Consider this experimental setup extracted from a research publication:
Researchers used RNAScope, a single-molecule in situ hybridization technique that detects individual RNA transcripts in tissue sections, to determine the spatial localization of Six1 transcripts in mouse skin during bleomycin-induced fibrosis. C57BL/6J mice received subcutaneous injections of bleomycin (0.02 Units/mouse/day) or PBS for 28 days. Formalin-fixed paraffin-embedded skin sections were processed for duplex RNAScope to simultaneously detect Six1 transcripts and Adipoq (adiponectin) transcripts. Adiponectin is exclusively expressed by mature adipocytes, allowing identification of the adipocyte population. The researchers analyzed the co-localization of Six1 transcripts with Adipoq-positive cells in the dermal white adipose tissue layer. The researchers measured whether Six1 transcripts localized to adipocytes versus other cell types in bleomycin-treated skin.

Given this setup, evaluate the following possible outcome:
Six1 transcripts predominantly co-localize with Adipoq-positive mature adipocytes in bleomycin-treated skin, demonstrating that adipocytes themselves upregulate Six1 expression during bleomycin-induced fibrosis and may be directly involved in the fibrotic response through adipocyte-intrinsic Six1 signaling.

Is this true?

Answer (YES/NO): YES